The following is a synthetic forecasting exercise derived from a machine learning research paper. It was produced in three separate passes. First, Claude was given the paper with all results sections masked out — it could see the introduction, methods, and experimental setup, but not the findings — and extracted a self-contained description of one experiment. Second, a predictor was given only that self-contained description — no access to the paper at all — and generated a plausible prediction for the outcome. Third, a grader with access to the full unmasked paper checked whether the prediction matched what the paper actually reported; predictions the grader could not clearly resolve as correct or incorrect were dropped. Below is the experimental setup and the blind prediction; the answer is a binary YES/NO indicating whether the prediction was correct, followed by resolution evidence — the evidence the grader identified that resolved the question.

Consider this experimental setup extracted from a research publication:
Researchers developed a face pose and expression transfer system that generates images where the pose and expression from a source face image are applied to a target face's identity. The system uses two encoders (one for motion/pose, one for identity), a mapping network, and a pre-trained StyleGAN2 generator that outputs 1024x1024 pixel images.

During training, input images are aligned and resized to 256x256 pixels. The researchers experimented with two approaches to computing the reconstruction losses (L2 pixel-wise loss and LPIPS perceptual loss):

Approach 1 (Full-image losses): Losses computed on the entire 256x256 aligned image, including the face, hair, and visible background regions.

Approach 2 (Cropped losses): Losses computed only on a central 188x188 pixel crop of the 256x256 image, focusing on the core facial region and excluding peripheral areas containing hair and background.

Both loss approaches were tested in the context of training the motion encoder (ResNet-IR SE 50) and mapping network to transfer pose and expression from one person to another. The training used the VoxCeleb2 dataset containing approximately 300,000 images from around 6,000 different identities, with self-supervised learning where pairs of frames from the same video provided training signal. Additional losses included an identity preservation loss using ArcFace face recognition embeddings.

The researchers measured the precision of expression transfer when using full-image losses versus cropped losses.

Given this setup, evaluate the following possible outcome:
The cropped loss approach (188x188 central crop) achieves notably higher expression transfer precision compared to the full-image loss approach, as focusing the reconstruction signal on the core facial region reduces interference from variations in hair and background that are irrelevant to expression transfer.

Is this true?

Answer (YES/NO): YES